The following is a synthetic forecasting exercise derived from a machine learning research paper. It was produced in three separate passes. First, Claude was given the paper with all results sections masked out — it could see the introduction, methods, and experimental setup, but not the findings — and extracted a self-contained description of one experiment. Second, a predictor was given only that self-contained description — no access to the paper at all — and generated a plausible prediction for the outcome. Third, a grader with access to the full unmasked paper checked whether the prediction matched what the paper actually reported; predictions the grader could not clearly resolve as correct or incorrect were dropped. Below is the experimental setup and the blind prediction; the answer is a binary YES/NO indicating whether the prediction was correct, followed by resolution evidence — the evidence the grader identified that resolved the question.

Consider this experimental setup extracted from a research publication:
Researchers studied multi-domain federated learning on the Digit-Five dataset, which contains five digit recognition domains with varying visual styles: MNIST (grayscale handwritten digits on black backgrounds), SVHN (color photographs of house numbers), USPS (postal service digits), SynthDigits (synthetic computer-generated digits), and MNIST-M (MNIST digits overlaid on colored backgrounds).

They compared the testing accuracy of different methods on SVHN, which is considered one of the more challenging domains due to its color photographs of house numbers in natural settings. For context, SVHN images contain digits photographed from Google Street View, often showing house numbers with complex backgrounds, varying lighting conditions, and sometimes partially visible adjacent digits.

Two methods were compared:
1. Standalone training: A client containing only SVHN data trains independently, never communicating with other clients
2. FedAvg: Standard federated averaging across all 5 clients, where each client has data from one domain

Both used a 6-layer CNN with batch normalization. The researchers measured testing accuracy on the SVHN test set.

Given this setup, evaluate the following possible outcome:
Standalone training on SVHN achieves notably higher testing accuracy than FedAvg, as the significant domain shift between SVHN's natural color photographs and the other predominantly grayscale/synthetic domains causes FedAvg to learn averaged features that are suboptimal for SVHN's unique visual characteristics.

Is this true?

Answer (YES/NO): NO